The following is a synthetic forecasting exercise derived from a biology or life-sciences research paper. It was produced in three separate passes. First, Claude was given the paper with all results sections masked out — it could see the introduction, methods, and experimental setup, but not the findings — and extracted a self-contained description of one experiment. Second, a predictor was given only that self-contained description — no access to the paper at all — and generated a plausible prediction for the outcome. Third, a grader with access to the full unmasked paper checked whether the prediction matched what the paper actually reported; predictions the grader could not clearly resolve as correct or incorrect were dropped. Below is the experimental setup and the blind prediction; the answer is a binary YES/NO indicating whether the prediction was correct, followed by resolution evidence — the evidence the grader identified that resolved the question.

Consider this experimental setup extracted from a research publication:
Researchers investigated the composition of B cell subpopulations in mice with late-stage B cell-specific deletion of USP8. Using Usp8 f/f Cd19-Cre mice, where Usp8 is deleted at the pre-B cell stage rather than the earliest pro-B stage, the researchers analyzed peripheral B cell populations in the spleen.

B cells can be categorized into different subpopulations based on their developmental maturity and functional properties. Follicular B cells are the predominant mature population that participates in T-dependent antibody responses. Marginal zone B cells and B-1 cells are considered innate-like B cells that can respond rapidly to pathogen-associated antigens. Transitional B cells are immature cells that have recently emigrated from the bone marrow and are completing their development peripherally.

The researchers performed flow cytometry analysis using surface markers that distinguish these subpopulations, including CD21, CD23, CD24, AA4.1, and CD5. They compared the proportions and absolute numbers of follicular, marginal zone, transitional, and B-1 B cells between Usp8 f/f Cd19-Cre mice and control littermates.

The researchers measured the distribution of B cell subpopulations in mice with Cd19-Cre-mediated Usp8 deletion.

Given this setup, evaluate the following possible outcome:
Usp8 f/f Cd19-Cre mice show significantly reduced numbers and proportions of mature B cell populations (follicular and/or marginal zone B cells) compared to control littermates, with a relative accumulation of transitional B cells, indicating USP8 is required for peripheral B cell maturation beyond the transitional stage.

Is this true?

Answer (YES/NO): NO